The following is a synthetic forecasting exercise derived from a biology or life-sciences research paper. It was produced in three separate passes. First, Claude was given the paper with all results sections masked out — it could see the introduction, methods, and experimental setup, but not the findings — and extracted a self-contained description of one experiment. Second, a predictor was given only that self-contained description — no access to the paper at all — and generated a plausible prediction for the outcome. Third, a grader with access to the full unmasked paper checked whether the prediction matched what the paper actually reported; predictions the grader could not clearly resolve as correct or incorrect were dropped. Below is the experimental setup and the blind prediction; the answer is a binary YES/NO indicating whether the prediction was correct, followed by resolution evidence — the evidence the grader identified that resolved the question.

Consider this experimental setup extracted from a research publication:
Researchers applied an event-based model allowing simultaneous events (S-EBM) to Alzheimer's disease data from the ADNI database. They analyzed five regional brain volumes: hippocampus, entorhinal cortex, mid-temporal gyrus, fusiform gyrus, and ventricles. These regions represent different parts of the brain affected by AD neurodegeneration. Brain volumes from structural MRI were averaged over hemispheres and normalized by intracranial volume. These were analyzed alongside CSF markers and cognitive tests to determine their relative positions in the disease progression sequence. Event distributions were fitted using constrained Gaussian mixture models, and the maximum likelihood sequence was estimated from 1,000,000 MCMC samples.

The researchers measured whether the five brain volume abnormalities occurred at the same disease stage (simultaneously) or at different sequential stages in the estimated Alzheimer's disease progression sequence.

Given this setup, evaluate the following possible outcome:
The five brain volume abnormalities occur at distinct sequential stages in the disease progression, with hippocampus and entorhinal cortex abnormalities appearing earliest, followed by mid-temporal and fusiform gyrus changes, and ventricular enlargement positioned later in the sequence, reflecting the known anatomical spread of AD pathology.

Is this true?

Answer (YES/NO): NO